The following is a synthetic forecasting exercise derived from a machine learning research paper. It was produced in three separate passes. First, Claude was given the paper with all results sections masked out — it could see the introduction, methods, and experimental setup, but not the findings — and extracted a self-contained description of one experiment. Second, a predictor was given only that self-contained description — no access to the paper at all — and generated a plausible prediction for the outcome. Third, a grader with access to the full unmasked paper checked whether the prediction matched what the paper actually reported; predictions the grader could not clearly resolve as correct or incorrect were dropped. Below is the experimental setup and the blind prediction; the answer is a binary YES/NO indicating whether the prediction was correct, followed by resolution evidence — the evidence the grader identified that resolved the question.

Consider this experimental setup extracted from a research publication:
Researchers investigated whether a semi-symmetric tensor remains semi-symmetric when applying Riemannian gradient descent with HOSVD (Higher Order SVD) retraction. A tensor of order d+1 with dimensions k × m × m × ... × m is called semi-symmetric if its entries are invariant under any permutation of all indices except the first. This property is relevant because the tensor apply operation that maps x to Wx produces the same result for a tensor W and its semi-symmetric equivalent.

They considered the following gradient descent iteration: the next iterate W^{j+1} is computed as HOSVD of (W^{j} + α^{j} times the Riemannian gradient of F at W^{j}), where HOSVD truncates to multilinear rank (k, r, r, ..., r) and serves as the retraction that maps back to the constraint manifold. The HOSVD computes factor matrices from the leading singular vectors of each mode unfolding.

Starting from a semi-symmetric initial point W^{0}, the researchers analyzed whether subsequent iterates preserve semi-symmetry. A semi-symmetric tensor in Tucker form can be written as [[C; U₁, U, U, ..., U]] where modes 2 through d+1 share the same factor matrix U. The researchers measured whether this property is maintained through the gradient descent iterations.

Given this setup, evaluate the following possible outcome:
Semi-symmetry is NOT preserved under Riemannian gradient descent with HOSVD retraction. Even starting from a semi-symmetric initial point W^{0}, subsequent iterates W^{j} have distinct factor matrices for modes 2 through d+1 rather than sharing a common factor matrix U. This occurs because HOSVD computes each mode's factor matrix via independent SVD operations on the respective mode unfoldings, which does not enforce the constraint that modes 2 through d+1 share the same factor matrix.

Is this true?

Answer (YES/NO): NO